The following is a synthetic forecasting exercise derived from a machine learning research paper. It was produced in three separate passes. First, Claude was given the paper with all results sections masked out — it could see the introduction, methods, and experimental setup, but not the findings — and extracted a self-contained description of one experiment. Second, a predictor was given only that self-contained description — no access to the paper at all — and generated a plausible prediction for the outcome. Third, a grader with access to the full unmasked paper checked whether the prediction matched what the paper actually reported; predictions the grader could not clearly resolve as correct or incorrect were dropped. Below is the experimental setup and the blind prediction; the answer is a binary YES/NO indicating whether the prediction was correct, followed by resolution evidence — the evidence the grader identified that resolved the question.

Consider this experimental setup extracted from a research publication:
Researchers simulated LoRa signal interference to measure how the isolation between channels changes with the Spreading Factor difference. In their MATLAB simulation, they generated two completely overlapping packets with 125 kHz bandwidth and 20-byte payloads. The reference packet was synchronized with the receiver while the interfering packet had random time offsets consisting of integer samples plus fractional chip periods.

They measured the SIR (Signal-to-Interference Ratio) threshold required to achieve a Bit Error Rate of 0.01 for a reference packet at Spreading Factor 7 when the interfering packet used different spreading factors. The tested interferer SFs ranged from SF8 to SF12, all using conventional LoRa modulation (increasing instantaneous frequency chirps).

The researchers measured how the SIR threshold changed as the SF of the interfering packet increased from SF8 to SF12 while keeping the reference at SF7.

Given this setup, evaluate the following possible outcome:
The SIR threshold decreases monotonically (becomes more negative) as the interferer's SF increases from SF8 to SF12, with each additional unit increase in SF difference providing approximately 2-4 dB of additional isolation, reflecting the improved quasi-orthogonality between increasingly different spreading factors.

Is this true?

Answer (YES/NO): NO